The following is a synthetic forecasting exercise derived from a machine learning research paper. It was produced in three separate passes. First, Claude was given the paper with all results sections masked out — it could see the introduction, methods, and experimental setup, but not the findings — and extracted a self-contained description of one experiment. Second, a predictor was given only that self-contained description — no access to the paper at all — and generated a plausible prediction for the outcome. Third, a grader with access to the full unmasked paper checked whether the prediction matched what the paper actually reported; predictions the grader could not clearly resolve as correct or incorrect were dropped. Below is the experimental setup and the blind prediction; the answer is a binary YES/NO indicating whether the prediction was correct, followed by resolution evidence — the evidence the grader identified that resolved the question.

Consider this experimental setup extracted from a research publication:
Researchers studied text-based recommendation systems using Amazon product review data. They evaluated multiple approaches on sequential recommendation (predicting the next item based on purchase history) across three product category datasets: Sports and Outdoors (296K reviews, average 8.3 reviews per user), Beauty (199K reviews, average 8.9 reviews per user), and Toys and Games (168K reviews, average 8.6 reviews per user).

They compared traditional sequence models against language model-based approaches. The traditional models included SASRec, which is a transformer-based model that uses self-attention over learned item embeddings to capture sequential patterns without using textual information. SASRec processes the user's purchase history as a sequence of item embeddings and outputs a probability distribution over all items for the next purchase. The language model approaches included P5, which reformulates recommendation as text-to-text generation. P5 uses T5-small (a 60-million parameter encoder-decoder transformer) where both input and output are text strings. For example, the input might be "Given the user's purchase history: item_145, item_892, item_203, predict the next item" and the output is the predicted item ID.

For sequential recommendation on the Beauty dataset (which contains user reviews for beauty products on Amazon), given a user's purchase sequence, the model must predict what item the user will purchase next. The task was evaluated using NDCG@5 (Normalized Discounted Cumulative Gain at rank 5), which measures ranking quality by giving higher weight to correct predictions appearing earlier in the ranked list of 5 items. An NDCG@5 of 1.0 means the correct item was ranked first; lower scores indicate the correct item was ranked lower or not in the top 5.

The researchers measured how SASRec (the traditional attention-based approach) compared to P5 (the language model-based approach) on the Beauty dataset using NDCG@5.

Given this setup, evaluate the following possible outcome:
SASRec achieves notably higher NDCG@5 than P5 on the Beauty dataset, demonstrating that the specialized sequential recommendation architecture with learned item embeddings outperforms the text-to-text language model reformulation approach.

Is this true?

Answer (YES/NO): NO